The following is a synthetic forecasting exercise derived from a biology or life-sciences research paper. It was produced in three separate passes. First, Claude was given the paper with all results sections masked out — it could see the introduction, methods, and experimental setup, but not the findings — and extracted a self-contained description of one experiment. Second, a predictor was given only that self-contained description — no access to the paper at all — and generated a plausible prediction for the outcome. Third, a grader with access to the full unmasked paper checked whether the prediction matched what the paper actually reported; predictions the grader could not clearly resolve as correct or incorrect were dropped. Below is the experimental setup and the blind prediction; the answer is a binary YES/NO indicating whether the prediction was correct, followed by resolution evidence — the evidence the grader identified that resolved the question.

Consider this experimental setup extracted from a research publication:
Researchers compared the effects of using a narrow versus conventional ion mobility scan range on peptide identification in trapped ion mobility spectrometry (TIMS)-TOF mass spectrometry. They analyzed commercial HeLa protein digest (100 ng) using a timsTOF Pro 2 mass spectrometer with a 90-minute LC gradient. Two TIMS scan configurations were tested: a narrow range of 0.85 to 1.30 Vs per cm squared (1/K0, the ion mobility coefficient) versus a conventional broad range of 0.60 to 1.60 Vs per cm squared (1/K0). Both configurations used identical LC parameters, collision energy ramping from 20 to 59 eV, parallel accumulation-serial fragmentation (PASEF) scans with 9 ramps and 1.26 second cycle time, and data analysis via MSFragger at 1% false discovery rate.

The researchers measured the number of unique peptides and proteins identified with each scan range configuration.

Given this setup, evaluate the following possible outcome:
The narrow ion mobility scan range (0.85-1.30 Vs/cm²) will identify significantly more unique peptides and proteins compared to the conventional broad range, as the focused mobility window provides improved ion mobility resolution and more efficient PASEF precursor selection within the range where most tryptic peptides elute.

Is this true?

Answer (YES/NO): NO